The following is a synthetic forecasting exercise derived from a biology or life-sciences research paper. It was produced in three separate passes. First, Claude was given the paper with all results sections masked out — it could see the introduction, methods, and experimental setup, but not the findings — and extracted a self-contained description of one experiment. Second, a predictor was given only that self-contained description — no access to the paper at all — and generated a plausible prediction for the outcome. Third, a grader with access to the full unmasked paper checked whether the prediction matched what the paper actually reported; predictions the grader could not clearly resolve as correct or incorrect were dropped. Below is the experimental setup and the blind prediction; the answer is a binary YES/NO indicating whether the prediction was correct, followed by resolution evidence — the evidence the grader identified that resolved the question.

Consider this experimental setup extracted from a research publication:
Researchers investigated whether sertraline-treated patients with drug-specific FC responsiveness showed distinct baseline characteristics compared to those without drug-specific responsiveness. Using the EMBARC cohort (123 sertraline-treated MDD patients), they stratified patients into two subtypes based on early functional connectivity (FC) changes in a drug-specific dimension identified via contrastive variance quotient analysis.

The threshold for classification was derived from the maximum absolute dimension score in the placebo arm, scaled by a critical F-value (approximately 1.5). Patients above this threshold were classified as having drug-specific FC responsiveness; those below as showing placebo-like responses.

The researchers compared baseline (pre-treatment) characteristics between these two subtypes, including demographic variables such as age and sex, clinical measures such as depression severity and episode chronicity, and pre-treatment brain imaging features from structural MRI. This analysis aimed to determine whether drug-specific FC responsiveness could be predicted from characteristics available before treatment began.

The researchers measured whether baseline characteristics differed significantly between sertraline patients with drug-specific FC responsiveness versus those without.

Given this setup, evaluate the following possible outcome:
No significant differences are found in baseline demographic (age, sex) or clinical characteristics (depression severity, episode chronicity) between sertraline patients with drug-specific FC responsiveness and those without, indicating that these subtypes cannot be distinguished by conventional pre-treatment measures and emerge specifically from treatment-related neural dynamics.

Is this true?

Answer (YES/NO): NO